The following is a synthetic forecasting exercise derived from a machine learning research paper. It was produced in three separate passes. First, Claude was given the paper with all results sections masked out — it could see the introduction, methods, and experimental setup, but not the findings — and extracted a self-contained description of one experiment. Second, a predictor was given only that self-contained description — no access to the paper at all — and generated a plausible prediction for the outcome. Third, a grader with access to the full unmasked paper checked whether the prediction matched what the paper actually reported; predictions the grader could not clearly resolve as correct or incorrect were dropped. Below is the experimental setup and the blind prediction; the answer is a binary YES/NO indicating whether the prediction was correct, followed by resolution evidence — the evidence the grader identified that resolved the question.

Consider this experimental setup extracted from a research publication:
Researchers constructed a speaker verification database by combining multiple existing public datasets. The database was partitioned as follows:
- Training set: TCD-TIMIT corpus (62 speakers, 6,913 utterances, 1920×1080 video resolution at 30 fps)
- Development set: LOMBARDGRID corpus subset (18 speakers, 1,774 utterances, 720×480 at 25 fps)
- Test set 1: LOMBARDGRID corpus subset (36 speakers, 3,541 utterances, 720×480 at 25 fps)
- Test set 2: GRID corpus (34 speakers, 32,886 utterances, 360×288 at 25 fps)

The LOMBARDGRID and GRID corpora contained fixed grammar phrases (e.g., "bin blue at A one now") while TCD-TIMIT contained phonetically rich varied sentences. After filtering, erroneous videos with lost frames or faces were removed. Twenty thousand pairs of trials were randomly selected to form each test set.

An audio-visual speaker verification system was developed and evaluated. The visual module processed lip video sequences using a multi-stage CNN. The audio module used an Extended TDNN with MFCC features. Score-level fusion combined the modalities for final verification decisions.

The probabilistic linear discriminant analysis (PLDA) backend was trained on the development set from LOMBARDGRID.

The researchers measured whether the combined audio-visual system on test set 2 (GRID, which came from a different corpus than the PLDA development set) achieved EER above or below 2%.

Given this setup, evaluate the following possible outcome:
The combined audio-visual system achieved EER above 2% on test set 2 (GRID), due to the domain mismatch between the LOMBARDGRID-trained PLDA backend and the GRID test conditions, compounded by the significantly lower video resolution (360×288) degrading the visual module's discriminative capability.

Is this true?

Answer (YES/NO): NO